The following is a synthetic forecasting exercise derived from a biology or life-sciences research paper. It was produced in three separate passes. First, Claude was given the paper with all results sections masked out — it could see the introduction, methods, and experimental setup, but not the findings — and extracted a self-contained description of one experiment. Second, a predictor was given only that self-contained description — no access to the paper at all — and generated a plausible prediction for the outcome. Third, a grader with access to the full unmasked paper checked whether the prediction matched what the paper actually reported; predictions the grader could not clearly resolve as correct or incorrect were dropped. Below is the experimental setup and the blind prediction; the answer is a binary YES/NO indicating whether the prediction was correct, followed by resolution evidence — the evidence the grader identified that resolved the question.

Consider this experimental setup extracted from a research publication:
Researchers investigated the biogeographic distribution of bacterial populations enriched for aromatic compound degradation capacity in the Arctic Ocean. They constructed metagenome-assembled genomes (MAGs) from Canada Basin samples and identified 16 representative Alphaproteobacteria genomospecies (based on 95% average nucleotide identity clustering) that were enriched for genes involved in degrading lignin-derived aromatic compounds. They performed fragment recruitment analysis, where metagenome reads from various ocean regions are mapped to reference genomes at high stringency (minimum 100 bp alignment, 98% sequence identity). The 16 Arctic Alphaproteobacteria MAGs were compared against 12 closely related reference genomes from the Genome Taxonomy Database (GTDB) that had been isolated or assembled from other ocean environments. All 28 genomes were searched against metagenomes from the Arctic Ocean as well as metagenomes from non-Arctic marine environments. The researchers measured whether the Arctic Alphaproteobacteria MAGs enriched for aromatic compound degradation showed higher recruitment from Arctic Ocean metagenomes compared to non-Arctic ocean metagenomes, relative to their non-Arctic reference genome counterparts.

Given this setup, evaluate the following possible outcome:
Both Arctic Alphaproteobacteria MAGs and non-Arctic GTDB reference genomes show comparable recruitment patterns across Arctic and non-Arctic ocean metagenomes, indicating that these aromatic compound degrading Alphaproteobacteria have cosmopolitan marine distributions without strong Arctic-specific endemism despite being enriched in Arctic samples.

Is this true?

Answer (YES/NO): NO